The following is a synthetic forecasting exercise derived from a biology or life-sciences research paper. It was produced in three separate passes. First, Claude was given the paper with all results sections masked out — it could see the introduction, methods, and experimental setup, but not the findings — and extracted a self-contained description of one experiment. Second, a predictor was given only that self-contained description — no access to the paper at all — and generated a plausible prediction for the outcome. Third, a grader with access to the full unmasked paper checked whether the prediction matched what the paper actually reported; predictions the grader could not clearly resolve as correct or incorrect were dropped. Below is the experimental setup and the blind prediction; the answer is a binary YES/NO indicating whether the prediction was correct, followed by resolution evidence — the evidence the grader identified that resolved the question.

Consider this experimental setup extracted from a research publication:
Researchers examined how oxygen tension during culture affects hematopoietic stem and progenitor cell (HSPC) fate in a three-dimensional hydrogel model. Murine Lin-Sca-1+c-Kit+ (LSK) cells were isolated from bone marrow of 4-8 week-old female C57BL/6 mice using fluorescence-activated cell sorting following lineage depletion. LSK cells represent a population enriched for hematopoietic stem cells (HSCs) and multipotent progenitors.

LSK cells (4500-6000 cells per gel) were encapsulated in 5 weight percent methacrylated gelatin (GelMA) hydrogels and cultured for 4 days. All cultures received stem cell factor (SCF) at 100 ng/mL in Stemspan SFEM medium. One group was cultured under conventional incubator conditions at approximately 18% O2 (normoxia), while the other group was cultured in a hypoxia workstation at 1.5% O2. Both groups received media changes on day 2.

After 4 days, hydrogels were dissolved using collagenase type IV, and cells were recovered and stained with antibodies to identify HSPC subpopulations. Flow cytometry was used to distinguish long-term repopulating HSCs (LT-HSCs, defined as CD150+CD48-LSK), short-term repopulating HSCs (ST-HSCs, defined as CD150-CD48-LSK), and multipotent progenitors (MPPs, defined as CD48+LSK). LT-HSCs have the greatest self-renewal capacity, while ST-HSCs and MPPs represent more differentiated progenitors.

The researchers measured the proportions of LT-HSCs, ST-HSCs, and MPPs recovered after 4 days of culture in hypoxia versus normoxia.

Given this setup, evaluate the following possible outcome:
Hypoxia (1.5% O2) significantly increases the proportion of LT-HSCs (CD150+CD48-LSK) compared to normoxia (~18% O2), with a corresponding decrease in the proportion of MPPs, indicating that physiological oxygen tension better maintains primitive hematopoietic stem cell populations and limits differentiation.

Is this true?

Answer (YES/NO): NO